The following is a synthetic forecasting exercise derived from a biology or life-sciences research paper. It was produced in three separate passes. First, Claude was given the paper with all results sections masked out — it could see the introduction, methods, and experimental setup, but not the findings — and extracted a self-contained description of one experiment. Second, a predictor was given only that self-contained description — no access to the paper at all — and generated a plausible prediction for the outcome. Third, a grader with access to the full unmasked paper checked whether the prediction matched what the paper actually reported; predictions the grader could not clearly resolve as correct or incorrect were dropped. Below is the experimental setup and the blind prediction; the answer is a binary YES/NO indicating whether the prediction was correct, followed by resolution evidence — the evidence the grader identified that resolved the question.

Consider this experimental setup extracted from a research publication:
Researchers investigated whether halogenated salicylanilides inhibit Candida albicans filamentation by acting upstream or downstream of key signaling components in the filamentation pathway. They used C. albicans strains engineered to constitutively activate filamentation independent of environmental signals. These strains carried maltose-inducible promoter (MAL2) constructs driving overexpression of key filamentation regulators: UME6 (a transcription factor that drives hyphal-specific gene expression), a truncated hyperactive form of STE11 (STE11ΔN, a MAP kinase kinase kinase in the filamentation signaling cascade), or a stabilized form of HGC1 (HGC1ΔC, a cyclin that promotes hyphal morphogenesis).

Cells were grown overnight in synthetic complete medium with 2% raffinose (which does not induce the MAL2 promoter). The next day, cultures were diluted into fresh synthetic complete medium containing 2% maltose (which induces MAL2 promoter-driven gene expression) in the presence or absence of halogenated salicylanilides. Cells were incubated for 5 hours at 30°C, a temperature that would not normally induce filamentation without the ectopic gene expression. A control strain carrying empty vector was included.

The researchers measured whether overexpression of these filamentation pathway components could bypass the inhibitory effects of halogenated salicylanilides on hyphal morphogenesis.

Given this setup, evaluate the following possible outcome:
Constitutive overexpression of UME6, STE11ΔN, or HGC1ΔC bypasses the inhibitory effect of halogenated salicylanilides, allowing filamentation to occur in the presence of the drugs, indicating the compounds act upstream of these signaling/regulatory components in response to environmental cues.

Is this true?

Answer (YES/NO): NO